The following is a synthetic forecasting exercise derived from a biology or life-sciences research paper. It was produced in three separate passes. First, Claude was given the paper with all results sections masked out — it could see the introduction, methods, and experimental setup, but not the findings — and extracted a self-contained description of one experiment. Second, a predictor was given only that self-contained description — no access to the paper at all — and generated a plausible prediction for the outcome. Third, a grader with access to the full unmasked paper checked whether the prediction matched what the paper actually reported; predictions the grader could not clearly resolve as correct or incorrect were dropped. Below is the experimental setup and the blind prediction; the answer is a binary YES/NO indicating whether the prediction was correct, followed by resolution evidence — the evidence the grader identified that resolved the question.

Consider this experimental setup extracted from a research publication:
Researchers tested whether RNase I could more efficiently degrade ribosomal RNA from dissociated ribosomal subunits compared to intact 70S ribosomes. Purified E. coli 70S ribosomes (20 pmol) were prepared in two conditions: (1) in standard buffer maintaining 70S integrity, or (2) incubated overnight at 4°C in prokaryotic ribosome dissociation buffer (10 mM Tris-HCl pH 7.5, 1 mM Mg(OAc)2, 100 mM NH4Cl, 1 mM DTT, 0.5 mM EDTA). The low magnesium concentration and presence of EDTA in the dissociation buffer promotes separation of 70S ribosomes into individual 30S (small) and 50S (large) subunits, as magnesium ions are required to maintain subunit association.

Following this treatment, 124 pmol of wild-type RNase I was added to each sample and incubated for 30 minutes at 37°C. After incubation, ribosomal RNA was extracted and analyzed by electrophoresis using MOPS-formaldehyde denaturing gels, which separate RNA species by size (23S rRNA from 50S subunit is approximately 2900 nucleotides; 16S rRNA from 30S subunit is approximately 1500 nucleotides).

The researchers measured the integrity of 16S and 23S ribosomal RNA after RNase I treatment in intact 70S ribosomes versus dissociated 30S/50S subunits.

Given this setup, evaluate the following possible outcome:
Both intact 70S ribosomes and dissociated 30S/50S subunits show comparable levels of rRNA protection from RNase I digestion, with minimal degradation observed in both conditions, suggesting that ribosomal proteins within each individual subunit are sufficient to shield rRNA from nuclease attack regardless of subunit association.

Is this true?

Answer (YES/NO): NO